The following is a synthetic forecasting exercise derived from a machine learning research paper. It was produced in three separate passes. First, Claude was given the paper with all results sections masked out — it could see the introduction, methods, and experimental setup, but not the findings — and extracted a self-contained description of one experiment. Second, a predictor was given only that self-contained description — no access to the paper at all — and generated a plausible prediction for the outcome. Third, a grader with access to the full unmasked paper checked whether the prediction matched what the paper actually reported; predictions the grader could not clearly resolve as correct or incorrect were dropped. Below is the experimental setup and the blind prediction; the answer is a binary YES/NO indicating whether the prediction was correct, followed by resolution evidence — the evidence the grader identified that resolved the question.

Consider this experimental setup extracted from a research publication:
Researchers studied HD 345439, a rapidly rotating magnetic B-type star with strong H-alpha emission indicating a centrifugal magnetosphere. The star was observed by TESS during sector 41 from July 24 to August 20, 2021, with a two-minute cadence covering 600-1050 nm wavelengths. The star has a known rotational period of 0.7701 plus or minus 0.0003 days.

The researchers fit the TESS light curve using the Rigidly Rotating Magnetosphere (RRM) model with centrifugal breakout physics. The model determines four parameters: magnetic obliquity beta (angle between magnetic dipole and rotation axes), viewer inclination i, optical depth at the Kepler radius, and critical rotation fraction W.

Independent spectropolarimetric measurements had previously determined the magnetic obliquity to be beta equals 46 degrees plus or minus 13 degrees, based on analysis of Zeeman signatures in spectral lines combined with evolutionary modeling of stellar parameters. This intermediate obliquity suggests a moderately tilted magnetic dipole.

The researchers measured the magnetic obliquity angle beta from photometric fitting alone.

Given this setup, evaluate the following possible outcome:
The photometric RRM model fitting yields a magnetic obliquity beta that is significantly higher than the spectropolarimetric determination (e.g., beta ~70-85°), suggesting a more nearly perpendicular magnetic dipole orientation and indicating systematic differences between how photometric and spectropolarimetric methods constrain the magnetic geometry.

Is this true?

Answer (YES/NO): NO